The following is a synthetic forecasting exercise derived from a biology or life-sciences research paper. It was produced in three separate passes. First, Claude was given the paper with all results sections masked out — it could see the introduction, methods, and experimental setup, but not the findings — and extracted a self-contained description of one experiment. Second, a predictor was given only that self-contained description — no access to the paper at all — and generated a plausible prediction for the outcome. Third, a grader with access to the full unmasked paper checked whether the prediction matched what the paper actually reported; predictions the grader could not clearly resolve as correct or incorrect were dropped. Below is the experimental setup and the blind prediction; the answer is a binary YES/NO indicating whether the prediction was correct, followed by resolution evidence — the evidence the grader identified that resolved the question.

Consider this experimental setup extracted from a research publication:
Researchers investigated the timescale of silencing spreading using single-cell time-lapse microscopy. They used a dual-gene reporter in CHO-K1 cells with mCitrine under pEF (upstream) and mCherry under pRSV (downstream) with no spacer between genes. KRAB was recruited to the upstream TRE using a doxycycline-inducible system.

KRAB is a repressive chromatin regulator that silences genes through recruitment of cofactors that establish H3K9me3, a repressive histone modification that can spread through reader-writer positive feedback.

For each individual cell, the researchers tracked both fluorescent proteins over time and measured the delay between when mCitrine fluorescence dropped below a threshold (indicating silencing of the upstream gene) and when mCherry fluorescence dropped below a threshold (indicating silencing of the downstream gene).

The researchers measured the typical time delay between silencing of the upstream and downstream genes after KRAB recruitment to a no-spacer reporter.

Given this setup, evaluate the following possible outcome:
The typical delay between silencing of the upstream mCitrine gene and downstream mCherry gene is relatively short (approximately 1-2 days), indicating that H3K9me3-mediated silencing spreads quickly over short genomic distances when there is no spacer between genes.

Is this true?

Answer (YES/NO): NO